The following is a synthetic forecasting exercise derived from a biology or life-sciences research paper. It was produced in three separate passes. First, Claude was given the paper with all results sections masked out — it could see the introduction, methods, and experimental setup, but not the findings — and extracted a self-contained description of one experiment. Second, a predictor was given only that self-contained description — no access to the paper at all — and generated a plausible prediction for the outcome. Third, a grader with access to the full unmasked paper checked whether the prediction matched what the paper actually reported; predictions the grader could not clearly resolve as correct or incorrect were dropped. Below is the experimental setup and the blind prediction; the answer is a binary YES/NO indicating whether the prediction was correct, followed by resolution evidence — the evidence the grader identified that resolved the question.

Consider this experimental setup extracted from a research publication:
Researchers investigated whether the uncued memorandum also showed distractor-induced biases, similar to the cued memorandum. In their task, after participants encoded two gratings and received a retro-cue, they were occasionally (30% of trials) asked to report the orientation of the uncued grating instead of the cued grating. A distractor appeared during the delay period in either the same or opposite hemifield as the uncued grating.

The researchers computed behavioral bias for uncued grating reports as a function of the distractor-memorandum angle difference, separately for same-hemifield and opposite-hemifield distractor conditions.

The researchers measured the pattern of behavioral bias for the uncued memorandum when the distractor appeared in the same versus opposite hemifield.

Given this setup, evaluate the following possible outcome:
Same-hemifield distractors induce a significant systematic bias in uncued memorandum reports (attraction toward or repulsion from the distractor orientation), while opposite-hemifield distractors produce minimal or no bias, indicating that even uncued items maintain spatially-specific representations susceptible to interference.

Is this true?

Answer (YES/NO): NO